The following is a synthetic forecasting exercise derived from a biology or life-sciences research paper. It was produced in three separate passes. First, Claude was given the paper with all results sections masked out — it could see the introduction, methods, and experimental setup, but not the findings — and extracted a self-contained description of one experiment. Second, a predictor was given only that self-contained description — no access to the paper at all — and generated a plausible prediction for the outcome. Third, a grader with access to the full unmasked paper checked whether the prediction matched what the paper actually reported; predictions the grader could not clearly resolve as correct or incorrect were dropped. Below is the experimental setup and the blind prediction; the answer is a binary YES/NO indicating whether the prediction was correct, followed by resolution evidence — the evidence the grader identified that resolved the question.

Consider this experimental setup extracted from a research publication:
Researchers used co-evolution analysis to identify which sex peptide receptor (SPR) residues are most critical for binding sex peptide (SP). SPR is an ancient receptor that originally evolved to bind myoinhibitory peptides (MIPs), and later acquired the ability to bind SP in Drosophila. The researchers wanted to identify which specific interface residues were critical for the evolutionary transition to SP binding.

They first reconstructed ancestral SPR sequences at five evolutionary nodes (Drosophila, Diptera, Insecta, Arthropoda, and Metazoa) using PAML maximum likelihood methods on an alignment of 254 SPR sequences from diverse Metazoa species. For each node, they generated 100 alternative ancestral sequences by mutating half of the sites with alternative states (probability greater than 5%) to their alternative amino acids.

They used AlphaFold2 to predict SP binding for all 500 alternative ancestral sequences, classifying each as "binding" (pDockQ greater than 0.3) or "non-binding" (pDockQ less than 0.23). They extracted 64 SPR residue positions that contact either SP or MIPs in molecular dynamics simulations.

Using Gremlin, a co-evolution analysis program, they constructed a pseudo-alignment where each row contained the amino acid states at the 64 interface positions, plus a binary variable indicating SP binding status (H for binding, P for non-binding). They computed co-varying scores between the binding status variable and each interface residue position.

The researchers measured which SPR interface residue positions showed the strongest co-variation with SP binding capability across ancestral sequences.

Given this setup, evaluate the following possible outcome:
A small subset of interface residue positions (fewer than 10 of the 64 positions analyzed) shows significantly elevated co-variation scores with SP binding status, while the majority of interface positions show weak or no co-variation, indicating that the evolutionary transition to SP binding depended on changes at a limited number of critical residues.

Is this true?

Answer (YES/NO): YES